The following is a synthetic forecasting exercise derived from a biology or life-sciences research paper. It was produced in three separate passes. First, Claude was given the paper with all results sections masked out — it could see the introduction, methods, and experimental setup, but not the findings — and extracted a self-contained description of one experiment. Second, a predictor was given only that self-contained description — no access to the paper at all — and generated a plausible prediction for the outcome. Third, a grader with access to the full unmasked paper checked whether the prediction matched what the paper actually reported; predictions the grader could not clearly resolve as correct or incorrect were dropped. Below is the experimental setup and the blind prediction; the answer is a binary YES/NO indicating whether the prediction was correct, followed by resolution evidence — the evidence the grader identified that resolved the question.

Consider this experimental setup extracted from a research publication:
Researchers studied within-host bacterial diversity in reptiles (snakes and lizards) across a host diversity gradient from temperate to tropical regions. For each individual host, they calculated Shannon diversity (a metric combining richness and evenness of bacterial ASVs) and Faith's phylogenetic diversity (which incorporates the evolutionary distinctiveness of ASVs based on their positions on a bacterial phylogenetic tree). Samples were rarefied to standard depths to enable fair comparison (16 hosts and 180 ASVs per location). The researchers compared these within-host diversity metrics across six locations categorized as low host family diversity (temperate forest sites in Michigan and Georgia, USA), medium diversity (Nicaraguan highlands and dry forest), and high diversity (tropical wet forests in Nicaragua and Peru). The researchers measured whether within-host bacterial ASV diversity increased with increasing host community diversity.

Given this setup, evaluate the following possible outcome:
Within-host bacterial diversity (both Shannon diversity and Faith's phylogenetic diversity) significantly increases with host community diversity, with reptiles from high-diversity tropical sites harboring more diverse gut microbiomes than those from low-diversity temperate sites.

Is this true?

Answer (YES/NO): NO